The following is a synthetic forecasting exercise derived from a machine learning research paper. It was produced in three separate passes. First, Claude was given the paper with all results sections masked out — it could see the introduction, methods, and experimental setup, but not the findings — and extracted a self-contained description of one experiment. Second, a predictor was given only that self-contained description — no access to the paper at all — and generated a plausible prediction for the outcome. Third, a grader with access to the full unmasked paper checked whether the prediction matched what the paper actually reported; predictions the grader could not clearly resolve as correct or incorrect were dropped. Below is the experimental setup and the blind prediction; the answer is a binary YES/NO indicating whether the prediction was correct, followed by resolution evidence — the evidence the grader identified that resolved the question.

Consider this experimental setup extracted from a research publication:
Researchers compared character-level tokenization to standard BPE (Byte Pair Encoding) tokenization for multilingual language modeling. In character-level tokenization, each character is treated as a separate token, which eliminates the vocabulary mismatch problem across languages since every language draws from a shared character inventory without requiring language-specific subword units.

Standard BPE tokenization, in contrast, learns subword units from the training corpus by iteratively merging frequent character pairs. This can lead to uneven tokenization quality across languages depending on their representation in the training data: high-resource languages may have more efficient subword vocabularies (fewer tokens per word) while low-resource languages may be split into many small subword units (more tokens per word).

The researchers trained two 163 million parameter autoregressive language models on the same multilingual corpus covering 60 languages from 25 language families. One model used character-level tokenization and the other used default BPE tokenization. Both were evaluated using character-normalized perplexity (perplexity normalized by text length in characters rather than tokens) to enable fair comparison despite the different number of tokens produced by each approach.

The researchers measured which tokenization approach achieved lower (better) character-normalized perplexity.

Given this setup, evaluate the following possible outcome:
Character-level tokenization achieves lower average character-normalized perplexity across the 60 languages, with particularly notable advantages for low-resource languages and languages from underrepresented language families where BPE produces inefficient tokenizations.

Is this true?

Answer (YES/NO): NO